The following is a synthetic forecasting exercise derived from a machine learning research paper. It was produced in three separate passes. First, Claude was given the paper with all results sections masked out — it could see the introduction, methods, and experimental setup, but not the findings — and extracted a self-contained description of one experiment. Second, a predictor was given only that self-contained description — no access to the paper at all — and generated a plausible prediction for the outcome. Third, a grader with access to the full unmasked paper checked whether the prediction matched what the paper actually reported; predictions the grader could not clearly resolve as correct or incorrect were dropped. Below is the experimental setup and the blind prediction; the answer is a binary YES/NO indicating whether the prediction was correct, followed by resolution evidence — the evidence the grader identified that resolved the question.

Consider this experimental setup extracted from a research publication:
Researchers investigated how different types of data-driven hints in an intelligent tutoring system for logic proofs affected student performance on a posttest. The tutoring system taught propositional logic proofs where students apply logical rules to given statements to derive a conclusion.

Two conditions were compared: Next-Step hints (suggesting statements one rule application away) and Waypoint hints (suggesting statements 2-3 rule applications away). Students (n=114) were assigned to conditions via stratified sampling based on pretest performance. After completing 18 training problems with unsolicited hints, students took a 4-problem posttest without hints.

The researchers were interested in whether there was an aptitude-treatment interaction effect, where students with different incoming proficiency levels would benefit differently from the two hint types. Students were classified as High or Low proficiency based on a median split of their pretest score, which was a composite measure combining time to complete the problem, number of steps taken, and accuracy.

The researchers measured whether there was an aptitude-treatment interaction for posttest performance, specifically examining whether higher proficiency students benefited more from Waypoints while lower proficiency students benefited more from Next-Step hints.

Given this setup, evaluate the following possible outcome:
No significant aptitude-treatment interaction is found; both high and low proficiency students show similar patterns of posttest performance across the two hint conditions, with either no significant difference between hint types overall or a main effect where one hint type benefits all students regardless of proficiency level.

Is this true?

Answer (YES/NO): NO